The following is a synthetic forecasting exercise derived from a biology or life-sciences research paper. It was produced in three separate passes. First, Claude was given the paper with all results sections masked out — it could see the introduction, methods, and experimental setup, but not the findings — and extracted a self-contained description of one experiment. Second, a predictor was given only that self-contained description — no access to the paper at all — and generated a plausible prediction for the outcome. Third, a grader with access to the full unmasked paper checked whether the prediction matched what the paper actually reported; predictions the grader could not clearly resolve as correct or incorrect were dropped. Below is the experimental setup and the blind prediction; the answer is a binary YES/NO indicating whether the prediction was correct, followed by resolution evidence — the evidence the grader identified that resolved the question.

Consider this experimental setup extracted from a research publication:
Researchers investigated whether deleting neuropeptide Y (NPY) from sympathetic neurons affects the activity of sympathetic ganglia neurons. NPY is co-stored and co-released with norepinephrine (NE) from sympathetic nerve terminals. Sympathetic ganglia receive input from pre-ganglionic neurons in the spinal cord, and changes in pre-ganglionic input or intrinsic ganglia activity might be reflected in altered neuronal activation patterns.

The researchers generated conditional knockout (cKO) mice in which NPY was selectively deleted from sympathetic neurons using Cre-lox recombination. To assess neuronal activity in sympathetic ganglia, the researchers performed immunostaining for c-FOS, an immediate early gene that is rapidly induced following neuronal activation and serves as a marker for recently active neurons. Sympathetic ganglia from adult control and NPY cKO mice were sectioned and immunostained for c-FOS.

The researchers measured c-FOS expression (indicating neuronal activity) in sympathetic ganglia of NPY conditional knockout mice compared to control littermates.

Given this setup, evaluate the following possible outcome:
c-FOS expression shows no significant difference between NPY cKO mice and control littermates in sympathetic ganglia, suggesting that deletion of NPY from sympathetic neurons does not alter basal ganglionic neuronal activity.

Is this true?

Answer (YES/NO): YES